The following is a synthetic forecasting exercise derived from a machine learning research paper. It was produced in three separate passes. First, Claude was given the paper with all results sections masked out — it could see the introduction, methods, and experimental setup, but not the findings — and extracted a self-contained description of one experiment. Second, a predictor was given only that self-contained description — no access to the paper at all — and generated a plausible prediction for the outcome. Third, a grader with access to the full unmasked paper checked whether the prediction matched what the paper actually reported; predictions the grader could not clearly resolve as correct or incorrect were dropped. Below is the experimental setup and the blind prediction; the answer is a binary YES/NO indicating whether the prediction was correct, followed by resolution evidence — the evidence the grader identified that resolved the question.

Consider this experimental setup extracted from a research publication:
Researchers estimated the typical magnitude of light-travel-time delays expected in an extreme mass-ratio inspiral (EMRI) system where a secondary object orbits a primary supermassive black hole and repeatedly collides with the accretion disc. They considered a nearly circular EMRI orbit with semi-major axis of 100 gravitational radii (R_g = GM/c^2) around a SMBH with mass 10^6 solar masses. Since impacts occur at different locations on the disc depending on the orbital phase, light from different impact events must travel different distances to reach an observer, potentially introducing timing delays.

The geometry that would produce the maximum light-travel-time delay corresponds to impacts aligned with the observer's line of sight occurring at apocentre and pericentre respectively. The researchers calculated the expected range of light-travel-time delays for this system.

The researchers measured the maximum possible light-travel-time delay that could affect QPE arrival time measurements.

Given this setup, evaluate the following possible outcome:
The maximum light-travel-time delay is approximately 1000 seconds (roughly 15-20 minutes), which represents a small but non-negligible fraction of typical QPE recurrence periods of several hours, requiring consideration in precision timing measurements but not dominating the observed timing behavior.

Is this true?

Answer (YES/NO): YES